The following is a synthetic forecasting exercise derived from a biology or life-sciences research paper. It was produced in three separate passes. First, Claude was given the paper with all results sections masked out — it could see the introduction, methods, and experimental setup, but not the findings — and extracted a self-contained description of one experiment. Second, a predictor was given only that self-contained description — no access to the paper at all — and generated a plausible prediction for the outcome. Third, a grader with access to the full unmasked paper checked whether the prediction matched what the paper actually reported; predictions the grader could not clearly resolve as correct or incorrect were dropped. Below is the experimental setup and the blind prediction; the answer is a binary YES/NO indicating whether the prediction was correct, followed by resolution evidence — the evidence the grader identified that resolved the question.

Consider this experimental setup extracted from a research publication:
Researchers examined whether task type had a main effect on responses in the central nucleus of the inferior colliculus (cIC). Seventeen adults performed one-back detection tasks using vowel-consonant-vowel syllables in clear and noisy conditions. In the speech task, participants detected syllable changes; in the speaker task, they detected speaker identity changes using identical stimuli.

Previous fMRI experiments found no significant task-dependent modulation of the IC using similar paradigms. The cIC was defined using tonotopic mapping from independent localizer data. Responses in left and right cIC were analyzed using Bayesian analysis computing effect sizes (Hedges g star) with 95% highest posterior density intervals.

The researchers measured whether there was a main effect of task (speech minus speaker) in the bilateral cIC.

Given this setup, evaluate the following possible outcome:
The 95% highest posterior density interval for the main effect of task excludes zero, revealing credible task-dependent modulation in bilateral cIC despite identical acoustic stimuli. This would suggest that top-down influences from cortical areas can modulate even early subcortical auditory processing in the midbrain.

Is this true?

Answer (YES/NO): NO